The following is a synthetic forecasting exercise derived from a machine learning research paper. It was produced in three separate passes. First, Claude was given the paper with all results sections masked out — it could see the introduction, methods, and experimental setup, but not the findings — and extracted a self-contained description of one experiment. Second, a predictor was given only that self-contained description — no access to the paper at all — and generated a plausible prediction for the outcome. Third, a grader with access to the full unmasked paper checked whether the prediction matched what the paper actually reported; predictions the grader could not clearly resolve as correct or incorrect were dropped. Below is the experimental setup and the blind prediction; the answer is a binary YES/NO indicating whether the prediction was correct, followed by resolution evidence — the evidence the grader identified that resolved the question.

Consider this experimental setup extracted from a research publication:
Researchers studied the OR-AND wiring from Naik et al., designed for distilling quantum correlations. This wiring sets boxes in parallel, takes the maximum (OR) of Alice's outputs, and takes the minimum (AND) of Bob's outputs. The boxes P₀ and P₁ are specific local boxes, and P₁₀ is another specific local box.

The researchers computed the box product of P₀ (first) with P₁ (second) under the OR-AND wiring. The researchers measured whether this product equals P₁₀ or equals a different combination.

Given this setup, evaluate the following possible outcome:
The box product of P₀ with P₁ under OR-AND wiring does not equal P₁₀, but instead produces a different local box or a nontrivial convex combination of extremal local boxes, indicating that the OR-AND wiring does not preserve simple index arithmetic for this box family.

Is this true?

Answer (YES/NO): NO